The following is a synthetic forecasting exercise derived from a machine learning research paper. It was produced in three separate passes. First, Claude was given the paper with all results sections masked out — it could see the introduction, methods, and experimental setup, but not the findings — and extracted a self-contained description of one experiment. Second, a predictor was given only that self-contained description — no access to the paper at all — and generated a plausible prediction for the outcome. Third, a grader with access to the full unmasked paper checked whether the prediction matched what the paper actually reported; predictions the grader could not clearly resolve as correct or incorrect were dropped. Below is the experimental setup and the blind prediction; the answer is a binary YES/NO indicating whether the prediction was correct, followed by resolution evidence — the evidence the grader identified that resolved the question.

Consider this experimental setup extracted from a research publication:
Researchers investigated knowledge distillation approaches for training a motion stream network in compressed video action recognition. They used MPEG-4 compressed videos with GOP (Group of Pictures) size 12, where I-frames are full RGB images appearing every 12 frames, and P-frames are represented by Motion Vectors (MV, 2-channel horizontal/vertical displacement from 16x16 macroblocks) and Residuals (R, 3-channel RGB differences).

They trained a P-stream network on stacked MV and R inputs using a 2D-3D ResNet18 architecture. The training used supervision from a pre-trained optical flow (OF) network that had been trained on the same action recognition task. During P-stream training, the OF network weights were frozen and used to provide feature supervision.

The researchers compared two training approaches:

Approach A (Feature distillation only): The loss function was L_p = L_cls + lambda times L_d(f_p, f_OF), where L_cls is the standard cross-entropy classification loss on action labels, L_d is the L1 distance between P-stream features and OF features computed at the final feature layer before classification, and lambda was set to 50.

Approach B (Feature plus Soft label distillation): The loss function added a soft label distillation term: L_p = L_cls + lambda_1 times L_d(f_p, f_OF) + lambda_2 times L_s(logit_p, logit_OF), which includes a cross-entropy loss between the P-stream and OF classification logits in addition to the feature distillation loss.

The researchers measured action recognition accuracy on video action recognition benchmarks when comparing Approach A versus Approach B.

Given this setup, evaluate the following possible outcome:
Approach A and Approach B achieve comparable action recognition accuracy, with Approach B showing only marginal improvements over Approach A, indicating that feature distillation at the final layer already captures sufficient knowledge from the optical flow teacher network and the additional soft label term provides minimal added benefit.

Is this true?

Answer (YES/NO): NO